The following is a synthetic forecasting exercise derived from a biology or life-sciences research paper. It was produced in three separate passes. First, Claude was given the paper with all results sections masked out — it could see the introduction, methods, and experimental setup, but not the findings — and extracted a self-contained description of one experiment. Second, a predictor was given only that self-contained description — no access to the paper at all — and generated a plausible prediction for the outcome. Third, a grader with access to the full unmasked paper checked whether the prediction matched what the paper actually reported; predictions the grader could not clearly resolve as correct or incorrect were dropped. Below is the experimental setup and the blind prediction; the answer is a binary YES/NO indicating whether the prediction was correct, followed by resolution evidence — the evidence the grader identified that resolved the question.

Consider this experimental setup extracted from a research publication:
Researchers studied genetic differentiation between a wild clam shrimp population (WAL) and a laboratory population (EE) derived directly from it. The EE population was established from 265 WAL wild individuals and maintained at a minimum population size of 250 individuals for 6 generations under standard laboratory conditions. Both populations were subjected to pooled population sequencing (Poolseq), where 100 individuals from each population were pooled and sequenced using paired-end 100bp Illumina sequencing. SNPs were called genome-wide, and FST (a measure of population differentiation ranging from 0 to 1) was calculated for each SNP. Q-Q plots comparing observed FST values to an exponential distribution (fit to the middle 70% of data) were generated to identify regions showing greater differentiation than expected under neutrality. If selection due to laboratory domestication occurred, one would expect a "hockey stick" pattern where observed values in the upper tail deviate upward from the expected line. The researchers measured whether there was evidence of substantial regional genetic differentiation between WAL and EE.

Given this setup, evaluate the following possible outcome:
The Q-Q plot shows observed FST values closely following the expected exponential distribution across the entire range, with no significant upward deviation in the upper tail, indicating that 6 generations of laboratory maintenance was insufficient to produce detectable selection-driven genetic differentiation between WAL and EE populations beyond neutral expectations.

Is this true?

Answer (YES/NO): YES